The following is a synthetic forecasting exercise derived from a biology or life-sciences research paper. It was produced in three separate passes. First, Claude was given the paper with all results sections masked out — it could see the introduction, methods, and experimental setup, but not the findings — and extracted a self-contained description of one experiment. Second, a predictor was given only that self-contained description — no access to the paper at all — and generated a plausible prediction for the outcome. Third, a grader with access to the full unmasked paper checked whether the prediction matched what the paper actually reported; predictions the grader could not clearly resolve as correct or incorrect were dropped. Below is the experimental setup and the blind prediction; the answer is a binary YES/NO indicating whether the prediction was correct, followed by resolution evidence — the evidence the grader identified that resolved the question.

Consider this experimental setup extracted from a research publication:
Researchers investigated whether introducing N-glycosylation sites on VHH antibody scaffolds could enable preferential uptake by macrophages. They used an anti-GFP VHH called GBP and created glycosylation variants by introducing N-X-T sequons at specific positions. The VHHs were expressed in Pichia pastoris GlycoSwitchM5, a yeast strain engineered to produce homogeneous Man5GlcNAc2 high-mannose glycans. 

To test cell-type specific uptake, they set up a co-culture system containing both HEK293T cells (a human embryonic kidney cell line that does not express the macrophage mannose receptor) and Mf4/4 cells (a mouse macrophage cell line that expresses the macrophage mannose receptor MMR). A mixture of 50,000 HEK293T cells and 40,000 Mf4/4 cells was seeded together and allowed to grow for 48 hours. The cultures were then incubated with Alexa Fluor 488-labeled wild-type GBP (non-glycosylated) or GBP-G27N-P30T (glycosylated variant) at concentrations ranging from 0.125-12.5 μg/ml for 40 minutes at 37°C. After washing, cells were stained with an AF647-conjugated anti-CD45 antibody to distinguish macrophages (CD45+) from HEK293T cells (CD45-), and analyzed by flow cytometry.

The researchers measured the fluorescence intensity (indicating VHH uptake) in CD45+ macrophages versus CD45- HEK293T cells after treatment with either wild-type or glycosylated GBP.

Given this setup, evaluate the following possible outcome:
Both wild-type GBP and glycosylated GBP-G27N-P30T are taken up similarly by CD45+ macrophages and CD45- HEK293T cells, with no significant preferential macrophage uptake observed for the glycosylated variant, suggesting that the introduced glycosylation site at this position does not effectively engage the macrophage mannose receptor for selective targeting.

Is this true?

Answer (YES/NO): NO